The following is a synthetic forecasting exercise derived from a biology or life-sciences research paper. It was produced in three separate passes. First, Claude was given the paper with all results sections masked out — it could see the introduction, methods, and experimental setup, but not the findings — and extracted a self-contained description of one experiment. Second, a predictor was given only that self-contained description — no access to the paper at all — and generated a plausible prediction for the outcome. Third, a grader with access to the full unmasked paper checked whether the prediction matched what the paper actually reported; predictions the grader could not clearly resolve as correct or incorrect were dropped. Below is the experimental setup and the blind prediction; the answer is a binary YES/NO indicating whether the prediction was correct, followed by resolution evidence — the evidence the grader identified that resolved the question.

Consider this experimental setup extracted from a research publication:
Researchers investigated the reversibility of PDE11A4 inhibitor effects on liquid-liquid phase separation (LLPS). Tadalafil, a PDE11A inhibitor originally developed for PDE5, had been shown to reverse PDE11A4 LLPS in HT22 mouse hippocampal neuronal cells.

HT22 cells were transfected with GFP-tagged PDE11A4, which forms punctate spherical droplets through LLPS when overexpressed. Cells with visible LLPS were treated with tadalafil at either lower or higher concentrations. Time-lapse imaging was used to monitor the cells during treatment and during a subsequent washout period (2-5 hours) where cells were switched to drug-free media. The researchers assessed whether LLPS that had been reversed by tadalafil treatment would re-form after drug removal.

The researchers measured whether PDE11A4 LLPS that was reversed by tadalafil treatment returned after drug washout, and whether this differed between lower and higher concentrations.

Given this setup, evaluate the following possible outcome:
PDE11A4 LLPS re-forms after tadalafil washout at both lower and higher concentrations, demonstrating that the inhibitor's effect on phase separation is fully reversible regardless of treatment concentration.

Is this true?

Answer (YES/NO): NO